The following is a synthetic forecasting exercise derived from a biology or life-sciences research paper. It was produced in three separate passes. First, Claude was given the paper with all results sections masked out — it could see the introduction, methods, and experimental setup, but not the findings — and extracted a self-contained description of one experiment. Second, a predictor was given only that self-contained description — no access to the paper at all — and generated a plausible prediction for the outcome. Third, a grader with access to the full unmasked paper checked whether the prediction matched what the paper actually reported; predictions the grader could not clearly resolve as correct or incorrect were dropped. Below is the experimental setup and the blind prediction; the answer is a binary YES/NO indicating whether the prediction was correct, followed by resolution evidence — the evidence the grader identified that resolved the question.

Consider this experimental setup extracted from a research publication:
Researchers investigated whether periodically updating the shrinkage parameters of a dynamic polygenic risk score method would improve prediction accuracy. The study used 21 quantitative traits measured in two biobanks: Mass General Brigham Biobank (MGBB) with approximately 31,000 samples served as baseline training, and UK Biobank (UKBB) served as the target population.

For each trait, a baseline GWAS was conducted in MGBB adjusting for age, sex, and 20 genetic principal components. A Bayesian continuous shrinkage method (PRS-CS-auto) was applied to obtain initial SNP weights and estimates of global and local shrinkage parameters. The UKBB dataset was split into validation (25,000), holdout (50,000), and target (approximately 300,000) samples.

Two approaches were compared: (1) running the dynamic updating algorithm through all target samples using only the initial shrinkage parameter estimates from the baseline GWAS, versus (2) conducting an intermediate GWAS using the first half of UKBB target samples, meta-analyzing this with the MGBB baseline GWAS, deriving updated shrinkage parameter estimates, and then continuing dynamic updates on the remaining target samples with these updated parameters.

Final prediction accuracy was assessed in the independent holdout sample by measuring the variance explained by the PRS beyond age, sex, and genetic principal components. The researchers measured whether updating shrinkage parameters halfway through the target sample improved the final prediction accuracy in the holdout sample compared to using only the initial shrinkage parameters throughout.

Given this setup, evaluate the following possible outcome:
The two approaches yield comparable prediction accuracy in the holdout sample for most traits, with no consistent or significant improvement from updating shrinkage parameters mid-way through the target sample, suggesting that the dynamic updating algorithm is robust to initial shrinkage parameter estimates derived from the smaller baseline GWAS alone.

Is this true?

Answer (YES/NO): NO